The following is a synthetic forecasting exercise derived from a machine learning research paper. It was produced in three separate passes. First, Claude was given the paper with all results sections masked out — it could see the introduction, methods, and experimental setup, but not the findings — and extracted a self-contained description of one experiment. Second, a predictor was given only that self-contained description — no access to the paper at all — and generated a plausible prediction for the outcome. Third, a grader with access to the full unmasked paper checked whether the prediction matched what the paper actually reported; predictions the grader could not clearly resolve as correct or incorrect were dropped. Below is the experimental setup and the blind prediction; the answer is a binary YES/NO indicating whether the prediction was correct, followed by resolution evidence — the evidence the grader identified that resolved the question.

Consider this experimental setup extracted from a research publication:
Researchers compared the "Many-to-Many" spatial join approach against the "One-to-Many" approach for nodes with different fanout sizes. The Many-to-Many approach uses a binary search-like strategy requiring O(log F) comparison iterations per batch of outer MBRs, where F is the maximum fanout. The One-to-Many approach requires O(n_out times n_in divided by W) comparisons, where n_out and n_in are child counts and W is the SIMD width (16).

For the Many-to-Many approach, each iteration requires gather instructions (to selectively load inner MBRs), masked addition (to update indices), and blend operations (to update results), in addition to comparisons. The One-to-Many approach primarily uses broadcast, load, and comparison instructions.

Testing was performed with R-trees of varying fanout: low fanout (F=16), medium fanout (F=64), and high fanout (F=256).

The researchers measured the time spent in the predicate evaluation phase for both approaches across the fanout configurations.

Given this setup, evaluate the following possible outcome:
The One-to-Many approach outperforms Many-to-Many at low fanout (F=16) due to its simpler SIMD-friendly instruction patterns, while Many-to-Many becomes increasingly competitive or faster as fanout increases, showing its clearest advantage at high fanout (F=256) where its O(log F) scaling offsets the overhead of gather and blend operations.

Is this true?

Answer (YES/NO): YES